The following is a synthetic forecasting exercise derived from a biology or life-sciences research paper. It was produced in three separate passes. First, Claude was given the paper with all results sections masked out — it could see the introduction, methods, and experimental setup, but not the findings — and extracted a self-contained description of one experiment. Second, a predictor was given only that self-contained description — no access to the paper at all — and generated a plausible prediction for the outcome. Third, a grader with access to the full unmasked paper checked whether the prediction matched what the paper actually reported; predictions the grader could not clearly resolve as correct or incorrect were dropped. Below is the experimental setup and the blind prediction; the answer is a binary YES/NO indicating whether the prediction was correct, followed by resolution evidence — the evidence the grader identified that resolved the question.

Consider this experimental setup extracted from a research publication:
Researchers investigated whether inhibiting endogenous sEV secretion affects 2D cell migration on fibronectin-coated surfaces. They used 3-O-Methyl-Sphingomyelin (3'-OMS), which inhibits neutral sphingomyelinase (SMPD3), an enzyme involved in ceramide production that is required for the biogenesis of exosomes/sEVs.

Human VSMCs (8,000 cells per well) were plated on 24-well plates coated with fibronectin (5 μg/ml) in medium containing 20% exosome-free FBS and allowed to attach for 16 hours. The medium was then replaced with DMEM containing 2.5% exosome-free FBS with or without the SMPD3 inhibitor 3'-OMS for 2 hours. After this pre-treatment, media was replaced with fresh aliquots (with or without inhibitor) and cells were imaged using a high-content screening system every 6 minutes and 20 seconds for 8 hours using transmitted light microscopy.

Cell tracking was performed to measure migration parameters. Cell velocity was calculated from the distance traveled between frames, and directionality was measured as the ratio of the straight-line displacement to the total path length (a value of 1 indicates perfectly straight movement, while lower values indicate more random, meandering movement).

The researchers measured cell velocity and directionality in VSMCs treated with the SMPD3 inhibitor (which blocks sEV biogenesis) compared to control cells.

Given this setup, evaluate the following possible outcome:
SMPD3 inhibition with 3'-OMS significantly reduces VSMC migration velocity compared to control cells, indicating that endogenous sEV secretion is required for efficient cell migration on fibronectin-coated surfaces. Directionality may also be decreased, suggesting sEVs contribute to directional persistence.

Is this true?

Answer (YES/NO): YES